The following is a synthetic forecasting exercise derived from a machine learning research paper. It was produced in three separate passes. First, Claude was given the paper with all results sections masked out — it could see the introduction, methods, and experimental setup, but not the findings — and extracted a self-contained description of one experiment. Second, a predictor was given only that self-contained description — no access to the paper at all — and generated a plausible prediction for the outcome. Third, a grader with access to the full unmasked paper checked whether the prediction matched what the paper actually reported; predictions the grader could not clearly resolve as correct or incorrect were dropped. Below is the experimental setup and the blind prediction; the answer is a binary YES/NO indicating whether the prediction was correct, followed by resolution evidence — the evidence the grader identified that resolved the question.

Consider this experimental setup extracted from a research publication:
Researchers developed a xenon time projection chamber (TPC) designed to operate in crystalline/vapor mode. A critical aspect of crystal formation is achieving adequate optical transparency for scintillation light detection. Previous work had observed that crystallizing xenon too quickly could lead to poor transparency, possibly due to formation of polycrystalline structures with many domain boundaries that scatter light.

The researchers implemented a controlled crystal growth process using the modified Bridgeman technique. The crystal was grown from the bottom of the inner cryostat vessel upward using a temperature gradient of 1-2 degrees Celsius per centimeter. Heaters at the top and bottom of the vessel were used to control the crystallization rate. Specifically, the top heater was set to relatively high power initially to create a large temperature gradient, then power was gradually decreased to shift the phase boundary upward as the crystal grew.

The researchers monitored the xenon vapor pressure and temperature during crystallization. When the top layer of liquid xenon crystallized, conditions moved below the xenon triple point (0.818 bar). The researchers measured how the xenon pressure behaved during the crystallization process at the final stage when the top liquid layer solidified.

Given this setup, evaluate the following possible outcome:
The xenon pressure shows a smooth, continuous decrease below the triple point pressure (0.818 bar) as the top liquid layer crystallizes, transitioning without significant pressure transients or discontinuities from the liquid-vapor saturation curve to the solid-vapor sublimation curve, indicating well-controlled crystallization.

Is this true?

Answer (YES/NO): NO